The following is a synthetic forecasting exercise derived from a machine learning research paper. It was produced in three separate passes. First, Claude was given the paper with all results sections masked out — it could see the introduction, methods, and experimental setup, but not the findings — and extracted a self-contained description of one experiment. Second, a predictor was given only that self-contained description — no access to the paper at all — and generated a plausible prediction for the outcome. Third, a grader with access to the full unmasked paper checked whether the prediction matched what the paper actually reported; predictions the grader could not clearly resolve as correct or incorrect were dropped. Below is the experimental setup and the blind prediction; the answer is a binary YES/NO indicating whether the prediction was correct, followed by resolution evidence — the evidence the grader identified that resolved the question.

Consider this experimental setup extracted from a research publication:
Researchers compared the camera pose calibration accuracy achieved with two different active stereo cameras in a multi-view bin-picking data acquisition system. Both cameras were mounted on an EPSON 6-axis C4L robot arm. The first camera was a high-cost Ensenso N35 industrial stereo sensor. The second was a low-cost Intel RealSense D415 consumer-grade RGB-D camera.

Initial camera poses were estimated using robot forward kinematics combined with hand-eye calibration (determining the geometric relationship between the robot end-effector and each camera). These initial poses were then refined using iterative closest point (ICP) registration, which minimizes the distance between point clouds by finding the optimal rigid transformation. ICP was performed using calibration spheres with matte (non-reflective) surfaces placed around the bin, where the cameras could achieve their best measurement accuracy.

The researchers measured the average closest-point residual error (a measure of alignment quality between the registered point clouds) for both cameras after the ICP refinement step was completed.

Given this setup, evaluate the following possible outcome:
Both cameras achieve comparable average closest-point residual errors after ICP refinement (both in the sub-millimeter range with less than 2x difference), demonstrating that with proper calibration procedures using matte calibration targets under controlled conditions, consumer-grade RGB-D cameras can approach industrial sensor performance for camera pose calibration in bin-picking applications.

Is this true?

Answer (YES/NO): NO